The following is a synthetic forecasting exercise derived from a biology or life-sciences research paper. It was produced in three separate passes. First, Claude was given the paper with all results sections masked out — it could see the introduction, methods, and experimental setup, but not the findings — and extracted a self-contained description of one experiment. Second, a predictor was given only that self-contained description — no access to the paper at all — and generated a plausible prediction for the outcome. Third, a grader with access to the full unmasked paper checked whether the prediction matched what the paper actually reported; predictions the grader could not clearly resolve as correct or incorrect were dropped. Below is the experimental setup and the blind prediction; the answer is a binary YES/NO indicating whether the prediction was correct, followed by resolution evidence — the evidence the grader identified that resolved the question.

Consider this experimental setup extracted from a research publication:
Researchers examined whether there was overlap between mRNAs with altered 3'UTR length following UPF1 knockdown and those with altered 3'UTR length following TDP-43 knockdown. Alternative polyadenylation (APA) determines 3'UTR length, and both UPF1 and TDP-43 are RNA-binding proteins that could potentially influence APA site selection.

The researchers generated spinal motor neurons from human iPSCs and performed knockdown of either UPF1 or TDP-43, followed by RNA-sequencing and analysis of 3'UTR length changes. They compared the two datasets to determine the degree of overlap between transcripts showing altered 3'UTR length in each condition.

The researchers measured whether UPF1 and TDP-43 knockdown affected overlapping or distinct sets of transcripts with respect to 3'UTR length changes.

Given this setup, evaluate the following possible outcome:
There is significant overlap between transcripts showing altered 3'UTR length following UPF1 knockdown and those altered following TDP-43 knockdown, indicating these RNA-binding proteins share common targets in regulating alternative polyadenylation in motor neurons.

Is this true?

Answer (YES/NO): YES